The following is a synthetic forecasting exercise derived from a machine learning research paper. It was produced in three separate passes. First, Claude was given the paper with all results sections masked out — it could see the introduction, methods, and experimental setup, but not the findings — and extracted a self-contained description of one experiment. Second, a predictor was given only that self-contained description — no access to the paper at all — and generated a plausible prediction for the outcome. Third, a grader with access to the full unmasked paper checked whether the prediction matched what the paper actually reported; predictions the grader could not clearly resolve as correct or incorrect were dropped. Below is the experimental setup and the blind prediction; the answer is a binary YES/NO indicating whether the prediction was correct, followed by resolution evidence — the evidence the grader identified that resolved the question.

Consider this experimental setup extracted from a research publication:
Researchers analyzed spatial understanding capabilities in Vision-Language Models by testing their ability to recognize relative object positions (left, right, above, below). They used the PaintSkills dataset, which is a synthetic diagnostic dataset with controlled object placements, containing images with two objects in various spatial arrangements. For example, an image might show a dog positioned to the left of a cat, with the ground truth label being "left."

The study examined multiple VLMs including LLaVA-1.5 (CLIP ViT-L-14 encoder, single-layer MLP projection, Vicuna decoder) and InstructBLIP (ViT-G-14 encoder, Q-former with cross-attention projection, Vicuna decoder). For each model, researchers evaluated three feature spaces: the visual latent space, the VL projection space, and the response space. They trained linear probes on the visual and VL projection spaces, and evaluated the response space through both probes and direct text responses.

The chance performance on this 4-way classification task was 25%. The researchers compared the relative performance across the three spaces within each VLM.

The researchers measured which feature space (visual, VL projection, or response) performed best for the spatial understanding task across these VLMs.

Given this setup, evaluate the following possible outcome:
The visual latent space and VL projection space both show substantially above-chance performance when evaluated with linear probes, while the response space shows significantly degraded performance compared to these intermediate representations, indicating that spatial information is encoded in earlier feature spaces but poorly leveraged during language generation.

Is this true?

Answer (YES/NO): NO